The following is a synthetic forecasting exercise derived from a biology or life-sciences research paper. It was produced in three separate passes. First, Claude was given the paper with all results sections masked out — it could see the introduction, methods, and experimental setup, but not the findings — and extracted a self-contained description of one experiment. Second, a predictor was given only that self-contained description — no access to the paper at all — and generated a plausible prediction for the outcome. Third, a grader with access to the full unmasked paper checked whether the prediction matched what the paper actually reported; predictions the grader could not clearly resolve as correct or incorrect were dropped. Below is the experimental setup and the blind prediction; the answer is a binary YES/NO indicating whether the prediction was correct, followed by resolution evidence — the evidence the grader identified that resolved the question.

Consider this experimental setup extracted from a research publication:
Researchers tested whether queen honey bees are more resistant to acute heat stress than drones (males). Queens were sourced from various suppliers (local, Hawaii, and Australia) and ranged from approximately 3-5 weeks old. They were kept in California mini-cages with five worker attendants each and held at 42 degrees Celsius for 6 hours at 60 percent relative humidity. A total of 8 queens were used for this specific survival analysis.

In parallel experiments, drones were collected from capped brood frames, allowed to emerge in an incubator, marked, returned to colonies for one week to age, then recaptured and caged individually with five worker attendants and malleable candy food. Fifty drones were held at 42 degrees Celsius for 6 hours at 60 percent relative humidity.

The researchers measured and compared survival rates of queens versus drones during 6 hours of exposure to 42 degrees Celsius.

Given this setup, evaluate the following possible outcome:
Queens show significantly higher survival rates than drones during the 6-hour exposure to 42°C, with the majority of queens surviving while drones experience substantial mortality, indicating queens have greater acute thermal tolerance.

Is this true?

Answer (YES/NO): YES